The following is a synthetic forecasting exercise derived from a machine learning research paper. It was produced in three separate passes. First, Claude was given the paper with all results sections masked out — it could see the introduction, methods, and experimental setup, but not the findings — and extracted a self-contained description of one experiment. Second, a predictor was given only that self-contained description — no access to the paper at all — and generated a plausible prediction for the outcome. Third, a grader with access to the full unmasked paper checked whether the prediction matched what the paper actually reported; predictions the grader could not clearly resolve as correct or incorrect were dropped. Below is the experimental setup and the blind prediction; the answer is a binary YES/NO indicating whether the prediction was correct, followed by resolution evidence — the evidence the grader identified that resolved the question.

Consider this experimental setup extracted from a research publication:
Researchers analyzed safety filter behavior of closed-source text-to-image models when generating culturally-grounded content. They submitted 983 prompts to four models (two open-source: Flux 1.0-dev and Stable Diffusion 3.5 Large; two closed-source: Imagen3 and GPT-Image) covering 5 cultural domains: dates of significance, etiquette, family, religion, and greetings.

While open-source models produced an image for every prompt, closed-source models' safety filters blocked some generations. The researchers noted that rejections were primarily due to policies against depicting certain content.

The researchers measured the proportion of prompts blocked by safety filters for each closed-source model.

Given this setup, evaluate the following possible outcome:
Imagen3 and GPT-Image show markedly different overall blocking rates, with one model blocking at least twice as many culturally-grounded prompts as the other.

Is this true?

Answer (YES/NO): YES